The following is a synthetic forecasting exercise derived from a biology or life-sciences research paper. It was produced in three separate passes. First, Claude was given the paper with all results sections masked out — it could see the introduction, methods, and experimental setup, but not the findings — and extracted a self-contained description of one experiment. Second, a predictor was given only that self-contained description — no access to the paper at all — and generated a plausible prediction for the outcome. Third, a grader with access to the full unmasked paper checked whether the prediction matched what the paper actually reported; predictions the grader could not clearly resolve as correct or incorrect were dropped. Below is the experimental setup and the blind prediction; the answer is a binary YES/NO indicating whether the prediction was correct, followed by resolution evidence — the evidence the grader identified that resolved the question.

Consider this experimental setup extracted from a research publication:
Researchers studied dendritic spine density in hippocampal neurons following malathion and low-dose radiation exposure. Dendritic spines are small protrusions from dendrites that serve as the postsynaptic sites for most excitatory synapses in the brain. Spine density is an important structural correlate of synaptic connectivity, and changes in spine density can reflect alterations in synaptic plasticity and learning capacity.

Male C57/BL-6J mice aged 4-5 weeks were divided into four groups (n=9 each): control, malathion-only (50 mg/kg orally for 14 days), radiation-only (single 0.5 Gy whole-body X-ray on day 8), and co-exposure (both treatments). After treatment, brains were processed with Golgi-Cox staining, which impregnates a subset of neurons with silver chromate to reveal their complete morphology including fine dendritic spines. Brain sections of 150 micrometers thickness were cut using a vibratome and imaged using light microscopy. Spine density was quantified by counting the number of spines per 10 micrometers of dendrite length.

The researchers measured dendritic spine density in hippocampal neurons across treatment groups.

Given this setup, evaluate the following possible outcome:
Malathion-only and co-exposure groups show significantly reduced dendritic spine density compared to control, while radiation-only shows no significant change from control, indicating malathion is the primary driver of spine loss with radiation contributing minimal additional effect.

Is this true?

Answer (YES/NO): NO